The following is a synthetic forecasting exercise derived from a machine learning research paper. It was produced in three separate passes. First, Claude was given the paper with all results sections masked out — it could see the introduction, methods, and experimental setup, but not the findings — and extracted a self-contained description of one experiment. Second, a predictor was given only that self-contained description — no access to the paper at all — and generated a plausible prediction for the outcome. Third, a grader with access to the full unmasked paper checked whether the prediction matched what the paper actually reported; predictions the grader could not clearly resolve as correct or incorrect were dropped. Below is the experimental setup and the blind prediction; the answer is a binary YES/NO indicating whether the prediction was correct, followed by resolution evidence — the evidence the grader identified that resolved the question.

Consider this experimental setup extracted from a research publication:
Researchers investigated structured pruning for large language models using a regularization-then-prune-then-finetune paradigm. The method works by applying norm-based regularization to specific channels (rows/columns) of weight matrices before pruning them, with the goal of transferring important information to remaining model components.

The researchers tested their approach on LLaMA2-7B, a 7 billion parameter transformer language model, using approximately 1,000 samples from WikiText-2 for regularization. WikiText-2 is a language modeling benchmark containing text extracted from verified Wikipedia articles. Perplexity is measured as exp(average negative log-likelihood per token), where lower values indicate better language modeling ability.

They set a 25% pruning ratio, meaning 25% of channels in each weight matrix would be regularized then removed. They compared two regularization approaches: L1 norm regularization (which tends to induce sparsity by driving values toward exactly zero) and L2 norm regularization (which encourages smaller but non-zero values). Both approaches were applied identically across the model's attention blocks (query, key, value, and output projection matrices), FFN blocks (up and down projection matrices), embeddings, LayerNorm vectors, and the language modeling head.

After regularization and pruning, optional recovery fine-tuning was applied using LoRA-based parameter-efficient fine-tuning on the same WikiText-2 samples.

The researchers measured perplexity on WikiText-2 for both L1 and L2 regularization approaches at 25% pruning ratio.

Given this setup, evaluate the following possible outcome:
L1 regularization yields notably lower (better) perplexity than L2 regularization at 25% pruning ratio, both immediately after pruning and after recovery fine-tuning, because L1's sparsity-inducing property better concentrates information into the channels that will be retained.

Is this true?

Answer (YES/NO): NO